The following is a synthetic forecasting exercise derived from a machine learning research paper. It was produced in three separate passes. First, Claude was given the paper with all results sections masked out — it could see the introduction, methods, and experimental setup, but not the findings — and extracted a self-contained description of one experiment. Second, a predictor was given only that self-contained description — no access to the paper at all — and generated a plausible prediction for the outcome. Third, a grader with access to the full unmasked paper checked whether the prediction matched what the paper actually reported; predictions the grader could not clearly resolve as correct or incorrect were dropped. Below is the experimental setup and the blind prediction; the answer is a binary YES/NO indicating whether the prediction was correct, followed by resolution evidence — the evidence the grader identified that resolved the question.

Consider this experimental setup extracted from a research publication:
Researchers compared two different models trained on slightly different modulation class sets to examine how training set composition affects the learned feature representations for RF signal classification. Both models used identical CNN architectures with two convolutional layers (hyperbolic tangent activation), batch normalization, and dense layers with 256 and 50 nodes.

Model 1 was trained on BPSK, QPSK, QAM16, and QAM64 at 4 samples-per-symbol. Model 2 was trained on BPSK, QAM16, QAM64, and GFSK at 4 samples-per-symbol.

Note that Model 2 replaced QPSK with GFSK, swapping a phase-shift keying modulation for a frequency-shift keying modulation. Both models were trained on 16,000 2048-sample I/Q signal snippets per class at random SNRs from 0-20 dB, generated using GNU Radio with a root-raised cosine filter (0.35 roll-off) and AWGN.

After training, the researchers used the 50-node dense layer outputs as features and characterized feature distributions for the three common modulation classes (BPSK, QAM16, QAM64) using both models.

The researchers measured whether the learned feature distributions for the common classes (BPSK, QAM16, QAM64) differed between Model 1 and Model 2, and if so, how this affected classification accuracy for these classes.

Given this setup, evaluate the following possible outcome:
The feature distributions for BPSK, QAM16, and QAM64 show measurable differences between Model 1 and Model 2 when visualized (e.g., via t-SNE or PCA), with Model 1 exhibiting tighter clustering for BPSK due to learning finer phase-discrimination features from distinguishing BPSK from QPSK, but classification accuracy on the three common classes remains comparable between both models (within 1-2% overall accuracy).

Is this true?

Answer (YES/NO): NO